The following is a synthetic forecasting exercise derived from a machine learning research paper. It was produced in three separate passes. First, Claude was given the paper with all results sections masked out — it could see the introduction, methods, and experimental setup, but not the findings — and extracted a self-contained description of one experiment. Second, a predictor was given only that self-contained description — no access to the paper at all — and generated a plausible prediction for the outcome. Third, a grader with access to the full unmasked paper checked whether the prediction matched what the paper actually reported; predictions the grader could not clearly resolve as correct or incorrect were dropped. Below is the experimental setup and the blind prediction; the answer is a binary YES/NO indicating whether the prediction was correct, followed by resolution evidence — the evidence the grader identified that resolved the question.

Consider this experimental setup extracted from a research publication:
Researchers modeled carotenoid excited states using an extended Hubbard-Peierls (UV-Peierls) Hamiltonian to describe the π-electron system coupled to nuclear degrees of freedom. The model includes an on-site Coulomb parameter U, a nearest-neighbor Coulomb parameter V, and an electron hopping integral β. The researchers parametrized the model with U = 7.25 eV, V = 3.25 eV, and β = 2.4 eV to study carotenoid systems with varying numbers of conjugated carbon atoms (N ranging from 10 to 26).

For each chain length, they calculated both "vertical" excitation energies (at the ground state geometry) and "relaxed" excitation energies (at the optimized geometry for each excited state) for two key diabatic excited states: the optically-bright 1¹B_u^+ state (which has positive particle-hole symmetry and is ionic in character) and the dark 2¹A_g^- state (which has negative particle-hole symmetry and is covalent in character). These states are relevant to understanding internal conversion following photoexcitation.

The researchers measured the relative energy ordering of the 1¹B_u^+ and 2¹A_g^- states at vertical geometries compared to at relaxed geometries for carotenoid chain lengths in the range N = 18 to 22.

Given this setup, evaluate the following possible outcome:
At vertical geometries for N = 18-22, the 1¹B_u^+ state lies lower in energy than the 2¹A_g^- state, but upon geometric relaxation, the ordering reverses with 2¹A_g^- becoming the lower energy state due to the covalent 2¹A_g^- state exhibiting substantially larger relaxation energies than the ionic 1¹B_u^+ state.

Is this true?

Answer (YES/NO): YES